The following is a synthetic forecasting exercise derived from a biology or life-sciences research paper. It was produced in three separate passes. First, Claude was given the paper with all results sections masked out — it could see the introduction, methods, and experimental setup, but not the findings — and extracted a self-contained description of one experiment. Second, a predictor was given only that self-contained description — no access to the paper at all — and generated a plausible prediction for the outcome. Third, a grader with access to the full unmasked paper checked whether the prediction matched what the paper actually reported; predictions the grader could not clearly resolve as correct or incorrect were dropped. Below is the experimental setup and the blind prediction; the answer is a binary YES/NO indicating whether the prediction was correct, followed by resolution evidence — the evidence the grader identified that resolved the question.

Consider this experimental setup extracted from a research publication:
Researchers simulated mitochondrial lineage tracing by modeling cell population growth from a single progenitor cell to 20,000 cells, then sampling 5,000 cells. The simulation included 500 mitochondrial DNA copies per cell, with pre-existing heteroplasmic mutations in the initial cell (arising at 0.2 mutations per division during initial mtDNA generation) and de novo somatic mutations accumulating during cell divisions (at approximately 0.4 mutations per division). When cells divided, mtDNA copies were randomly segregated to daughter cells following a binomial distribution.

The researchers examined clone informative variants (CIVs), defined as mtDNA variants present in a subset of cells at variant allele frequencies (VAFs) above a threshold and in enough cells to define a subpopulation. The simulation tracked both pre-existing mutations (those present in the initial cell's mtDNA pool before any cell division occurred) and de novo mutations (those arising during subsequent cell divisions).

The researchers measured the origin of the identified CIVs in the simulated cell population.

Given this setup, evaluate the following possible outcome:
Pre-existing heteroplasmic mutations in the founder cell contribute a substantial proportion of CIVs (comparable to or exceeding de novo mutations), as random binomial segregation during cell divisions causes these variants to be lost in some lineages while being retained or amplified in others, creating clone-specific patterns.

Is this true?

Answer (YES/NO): YES